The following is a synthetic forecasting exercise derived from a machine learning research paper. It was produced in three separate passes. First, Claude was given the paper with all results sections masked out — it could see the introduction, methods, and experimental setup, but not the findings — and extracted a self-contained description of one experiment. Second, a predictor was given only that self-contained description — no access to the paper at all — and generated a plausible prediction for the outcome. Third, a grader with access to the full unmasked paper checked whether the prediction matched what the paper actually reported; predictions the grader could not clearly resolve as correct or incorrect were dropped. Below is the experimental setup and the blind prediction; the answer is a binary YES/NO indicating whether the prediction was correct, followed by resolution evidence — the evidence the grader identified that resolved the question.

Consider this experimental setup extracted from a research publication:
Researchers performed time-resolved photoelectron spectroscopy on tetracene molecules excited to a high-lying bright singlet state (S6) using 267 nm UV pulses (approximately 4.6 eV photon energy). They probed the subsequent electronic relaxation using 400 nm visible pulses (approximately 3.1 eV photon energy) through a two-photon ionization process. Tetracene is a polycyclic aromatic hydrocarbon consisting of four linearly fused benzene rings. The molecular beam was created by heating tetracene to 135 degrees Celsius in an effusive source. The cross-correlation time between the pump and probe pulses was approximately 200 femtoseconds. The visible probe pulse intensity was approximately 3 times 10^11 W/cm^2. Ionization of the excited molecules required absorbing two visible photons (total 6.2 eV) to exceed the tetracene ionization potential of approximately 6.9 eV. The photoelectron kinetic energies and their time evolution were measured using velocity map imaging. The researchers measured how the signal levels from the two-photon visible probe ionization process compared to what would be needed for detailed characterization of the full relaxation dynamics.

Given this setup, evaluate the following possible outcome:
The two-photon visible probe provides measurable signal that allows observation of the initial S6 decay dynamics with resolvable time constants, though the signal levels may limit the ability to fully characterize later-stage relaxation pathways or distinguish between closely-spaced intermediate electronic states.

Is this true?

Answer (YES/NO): NO